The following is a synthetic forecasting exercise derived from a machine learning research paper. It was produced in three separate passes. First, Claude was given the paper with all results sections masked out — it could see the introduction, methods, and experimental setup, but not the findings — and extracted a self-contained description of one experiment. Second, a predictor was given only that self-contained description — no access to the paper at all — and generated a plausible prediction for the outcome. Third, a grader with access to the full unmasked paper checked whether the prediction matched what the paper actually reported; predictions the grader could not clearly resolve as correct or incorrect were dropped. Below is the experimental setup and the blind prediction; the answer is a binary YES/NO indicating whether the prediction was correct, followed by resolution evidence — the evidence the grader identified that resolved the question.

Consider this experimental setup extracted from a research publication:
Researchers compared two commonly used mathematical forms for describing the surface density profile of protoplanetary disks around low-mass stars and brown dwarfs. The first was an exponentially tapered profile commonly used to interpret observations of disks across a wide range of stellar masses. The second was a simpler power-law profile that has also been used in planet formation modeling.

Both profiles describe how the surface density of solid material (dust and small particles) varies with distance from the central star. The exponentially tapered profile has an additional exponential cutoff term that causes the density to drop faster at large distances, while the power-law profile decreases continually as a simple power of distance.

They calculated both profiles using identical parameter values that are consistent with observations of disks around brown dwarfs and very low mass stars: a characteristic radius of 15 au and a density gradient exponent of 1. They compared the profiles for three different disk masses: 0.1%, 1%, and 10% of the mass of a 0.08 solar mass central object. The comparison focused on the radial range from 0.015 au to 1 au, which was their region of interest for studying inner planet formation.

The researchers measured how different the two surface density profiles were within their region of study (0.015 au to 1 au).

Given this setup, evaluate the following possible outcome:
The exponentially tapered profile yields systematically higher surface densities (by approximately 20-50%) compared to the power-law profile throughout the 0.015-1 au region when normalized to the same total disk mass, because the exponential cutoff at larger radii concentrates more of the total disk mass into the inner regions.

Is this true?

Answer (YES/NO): NO